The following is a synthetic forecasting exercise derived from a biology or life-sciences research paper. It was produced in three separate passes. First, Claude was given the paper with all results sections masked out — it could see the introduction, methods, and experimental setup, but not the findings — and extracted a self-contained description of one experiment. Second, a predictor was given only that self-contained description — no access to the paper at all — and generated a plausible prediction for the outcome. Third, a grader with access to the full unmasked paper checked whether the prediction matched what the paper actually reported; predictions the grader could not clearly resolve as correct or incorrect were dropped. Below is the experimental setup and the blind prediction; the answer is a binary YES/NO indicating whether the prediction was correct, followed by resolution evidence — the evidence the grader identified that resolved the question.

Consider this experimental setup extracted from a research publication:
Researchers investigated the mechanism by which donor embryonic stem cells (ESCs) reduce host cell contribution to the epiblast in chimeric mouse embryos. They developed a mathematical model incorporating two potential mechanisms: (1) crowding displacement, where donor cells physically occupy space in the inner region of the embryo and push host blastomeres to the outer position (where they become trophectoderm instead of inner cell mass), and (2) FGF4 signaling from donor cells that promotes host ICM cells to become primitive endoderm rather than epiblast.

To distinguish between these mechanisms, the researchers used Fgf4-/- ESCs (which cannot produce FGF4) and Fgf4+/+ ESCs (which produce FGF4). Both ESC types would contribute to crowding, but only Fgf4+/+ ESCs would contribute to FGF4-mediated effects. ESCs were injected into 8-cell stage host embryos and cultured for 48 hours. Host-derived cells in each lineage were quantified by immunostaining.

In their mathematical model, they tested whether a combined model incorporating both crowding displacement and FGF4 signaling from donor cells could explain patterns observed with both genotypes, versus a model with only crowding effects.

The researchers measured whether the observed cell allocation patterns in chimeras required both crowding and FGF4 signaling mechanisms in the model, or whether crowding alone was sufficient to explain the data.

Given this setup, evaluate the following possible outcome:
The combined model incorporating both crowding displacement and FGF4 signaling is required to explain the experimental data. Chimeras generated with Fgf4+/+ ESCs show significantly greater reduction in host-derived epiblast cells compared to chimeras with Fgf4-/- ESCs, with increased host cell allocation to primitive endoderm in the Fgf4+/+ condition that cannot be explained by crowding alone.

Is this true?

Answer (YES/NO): NO